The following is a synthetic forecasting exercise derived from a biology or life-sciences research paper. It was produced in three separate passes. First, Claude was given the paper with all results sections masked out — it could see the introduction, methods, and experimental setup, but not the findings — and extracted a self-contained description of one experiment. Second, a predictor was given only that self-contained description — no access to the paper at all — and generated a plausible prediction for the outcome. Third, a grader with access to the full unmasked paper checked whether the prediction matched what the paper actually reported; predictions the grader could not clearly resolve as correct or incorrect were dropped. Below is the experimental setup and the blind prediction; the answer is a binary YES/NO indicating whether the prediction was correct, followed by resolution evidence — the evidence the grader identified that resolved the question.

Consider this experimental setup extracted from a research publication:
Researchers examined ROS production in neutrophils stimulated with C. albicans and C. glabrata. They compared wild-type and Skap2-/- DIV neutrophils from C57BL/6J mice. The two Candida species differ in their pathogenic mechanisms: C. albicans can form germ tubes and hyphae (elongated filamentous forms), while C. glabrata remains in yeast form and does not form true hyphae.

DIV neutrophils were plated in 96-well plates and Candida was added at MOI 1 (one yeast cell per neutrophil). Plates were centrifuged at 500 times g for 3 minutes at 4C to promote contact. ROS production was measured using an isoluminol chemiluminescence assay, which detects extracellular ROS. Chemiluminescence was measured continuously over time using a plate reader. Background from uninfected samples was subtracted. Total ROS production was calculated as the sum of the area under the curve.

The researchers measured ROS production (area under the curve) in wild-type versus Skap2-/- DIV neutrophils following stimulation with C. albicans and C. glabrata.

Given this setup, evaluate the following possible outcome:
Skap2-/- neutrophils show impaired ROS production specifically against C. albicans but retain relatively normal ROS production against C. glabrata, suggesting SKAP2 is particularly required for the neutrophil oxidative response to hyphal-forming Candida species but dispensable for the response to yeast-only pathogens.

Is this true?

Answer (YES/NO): NO